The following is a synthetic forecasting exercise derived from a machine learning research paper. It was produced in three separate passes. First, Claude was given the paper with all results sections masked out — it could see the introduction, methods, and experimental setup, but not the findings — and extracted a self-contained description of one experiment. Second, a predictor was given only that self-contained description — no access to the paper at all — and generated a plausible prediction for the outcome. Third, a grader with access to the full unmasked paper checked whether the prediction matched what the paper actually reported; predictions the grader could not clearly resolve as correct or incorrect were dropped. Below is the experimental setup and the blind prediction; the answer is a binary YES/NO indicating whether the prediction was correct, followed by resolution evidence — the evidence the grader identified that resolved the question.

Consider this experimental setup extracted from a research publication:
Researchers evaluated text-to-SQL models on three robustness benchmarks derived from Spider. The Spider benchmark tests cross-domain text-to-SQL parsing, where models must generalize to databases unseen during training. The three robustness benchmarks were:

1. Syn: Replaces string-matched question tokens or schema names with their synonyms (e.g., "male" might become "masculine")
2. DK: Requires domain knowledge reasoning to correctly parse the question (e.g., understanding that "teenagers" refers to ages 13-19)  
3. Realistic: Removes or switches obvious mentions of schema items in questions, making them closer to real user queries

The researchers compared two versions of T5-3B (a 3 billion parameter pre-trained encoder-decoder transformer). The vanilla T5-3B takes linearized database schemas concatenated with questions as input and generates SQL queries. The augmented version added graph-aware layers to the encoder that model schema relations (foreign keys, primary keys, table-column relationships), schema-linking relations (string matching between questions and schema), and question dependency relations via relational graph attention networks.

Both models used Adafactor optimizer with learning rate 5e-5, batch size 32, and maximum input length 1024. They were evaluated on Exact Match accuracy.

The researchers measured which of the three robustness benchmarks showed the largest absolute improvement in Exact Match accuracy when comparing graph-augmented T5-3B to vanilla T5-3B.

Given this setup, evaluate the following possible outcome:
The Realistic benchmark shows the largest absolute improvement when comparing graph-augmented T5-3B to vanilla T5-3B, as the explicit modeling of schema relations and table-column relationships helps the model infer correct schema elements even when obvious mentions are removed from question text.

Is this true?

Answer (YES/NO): YES